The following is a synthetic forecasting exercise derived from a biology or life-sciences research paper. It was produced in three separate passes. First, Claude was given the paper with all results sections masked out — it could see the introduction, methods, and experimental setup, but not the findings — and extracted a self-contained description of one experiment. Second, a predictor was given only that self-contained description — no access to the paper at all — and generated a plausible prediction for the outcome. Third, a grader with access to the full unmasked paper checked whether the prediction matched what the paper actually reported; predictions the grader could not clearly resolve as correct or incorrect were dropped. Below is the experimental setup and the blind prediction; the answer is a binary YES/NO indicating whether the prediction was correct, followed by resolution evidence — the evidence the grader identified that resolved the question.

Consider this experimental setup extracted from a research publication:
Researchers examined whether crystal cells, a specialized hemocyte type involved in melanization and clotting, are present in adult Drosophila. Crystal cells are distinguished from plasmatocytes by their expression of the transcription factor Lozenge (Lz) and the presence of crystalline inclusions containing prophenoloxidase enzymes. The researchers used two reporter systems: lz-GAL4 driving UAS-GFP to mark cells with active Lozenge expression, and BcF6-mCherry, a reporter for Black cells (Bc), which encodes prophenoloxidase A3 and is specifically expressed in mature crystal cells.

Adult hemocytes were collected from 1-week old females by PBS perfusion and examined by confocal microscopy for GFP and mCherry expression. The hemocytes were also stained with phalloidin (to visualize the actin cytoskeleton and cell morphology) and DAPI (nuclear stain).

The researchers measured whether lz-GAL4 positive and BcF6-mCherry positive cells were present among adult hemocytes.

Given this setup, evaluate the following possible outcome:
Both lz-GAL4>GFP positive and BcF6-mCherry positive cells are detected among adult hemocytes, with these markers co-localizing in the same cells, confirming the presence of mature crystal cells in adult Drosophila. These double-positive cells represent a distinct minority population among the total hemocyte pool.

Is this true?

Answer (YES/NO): YES